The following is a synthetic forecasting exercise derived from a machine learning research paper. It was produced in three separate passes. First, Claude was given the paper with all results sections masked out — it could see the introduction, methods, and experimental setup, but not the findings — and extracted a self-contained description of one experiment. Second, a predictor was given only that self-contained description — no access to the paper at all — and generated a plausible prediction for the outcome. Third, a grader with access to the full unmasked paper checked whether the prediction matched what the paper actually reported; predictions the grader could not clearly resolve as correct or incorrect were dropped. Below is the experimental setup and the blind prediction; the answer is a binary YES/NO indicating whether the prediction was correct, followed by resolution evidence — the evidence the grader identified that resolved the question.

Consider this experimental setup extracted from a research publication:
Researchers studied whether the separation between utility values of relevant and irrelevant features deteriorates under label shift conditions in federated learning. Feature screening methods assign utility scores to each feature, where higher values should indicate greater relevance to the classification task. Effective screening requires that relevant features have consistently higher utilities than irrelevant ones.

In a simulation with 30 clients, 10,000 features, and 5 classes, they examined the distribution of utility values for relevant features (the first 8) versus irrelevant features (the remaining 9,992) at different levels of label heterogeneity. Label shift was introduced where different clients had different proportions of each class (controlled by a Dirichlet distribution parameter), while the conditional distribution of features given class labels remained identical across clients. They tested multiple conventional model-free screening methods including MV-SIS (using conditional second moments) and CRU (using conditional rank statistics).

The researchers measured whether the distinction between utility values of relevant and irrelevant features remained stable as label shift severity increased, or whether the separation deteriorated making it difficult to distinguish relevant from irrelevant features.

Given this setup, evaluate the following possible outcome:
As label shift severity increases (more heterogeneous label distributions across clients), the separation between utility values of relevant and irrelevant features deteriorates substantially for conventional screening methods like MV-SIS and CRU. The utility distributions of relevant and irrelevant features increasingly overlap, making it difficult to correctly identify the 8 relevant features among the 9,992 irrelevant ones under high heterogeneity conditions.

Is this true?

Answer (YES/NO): YES